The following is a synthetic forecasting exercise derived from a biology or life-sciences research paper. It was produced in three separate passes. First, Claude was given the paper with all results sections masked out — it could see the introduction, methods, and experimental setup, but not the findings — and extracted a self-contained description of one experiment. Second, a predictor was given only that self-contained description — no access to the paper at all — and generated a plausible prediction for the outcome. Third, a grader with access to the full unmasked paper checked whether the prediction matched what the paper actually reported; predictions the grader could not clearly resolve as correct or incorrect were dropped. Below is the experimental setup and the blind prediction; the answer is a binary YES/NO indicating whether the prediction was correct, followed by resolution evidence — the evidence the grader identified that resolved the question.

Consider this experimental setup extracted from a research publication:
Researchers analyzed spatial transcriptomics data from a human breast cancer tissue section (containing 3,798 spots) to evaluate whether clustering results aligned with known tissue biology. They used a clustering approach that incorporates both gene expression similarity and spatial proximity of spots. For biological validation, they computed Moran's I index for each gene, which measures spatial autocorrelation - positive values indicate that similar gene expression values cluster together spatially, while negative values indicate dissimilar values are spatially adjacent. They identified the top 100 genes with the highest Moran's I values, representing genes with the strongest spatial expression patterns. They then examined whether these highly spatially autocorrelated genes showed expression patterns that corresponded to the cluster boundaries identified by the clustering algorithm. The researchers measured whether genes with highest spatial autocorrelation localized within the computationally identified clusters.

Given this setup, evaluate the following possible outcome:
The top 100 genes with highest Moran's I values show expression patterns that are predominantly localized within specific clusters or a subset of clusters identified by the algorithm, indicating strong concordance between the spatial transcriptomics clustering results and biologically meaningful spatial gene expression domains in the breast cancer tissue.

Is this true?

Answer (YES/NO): YES